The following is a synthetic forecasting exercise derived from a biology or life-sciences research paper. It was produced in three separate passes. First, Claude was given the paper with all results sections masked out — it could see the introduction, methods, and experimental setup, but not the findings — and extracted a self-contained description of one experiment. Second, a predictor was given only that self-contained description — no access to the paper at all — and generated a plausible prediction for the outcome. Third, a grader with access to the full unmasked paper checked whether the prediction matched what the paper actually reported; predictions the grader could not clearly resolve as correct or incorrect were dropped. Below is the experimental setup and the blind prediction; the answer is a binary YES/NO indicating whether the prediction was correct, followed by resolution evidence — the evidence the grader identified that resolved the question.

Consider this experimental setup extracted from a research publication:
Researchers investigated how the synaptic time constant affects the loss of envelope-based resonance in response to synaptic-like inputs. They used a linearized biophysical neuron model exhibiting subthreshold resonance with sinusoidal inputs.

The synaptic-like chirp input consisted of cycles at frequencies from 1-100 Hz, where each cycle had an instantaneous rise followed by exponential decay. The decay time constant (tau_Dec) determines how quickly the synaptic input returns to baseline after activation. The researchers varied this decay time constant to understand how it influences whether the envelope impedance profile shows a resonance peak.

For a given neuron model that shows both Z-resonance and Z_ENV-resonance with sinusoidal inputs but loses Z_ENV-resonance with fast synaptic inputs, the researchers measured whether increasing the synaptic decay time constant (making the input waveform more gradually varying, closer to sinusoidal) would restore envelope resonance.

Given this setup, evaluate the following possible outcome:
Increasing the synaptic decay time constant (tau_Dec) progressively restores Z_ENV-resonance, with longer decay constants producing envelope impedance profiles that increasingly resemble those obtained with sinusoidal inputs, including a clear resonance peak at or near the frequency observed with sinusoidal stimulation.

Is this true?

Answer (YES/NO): NO